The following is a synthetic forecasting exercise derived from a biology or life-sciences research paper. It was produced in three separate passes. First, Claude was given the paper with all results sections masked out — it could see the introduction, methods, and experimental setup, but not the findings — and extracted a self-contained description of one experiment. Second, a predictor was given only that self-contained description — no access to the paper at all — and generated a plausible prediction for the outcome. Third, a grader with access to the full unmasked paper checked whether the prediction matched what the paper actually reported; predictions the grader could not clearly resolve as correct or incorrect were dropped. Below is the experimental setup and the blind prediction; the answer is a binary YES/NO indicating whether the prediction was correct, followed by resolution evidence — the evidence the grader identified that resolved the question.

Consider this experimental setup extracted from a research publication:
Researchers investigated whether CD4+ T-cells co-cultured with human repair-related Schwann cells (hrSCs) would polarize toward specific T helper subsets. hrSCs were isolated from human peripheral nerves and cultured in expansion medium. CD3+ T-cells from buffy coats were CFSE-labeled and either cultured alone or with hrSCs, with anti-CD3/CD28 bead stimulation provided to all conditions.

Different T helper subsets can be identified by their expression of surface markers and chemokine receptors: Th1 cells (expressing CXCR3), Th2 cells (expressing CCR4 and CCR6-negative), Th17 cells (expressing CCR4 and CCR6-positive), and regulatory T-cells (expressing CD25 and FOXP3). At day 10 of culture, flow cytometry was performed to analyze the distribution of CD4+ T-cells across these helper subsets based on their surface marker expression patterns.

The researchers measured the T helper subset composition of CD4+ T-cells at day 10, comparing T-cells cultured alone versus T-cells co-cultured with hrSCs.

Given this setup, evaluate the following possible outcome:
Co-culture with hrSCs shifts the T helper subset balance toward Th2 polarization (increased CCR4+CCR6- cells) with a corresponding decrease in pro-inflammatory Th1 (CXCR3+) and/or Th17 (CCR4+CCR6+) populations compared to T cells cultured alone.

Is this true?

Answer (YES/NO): NO